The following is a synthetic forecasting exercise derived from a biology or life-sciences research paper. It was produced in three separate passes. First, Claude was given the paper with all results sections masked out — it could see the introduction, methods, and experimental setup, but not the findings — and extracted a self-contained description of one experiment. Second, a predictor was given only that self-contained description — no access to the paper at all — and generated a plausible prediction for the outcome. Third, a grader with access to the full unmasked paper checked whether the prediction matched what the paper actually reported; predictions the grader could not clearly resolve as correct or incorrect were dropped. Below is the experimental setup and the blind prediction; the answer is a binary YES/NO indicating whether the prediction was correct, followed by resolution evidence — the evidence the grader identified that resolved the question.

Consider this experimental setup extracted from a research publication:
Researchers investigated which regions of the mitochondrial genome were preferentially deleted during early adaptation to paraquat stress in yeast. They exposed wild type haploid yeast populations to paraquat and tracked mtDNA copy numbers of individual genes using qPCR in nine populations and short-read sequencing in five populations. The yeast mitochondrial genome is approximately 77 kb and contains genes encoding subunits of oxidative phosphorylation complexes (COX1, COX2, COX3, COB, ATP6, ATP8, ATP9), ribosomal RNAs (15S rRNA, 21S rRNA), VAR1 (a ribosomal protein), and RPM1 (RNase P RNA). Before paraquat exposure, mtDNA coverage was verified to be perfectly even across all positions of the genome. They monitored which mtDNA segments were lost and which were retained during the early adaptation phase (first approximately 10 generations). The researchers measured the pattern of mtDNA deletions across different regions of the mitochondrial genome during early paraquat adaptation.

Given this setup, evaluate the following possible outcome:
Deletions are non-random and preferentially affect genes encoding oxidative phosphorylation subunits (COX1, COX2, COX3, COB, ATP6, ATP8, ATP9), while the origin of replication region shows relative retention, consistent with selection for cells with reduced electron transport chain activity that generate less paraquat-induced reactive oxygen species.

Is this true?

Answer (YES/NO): NO